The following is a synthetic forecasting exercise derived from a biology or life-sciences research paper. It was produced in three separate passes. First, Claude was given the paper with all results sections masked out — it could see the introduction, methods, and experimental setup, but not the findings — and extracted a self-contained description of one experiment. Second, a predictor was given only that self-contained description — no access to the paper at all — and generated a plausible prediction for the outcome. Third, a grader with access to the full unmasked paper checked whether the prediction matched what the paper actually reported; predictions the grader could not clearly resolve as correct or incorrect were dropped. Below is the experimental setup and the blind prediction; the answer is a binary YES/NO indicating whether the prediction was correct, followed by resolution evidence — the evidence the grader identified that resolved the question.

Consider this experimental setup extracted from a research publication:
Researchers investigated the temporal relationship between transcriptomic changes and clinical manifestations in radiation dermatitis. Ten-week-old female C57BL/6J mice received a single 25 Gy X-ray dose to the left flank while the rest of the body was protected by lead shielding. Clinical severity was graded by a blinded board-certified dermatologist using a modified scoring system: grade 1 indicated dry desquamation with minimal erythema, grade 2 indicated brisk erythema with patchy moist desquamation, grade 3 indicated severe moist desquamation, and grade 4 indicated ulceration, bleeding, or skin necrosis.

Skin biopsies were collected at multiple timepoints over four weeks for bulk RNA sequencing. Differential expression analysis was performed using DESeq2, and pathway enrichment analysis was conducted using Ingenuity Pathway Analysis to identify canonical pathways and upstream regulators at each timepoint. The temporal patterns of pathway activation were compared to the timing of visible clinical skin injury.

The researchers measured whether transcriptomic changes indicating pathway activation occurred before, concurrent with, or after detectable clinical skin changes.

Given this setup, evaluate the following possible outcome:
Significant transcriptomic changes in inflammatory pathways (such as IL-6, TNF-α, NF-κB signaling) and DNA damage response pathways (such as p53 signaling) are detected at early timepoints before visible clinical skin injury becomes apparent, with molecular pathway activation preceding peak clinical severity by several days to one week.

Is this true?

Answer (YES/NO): NO